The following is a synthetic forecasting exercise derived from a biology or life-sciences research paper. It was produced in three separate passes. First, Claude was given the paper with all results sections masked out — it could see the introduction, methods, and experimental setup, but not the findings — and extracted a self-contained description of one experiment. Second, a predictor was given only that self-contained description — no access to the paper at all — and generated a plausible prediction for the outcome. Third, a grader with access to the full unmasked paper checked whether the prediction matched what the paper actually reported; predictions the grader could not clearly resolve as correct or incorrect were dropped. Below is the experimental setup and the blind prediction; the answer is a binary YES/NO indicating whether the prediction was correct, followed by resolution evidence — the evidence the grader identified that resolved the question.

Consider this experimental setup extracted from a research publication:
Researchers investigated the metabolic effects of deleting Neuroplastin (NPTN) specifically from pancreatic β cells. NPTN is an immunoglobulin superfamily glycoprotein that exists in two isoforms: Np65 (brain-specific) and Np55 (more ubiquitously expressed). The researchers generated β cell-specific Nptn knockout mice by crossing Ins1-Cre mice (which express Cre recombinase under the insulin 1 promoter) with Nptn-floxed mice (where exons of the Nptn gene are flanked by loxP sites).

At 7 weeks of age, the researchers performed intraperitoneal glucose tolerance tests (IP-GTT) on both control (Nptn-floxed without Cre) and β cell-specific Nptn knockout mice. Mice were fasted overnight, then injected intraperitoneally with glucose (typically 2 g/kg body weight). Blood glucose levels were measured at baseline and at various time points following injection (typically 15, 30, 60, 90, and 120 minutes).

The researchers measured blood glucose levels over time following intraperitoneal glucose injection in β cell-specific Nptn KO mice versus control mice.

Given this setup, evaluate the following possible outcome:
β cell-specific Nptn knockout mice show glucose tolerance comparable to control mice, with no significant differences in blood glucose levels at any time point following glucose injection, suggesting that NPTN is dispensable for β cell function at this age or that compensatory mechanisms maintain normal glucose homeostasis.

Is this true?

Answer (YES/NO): NO